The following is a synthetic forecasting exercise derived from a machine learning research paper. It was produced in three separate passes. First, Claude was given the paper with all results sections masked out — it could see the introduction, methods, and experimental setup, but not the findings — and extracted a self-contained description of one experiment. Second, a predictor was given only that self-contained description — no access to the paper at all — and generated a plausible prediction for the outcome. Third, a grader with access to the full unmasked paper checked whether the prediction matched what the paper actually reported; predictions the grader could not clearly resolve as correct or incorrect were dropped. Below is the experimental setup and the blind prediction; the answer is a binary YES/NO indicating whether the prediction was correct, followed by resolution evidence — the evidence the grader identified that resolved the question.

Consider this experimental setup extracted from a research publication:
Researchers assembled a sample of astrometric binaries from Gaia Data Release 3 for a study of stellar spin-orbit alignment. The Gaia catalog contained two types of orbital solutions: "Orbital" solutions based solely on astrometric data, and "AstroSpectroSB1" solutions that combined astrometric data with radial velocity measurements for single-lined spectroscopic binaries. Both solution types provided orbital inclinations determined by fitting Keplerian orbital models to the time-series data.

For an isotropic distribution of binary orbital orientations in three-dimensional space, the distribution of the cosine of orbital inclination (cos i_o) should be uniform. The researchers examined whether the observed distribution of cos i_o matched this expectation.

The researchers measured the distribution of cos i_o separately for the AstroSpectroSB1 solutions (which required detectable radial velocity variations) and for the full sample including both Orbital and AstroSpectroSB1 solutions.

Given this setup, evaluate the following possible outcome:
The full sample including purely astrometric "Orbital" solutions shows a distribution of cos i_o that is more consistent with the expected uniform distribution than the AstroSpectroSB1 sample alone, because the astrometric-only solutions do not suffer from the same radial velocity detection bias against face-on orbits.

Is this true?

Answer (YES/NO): YES